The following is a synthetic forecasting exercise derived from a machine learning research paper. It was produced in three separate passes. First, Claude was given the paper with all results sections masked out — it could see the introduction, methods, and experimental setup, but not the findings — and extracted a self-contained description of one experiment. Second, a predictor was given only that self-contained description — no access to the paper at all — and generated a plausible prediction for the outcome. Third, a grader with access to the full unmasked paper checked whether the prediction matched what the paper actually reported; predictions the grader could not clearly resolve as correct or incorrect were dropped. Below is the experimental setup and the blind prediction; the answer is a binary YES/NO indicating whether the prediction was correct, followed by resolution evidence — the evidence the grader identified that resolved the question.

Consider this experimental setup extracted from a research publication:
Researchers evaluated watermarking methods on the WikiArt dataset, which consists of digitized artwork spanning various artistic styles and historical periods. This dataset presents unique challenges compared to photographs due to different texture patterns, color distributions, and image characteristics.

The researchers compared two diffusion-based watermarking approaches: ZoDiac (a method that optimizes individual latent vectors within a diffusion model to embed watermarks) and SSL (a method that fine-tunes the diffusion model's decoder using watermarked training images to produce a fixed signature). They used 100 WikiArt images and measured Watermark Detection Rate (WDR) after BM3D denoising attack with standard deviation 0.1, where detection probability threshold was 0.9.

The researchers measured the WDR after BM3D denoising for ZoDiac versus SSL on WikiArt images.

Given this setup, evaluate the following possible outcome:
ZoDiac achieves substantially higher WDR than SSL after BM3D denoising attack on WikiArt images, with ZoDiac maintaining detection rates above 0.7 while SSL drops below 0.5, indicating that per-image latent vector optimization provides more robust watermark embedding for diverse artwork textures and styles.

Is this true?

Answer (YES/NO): YES